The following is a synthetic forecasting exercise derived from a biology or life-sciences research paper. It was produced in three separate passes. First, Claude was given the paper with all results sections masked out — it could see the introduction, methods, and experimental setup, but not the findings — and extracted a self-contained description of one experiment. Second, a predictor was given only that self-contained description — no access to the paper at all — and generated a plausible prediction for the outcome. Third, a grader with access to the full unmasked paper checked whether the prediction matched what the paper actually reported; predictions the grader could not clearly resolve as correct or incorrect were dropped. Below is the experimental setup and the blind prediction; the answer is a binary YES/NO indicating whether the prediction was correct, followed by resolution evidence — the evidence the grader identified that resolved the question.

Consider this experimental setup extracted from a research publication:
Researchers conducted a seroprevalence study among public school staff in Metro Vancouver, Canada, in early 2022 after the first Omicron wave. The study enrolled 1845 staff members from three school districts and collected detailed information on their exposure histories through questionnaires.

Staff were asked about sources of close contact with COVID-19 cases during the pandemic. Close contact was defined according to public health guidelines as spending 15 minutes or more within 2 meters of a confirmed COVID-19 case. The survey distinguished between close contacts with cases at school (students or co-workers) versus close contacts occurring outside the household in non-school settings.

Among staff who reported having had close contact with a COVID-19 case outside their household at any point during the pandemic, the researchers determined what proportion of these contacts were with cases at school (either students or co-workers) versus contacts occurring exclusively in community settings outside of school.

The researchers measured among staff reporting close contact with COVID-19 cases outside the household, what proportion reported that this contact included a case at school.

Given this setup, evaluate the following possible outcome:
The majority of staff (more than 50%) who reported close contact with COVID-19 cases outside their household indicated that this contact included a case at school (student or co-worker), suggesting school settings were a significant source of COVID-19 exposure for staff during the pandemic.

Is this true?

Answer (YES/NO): YES